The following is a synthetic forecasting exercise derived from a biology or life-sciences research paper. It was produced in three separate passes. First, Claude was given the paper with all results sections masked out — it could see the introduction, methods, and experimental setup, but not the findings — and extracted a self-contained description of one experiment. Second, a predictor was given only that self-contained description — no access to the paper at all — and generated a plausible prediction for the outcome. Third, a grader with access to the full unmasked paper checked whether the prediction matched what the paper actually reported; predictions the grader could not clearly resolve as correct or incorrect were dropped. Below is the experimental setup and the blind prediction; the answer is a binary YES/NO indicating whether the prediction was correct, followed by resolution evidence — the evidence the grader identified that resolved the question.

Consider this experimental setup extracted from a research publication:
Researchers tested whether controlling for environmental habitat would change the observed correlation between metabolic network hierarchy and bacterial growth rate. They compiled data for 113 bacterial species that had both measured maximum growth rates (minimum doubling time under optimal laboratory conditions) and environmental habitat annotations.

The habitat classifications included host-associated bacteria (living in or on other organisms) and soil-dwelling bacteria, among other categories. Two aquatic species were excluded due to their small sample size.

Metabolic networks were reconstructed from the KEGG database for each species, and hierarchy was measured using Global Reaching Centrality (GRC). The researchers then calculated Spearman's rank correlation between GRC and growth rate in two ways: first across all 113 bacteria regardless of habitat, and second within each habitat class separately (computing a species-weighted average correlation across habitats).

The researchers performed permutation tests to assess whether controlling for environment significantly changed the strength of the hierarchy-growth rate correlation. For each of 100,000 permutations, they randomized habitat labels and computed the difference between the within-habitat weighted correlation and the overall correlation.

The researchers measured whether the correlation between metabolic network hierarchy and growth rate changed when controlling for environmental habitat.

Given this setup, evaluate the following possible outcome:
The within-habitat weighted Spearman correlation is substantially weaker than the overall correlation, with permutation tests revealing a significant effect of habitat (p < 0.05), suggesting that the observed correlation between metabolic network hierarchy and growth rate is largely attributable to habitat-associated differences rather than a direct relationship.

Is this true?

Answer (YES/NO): NO